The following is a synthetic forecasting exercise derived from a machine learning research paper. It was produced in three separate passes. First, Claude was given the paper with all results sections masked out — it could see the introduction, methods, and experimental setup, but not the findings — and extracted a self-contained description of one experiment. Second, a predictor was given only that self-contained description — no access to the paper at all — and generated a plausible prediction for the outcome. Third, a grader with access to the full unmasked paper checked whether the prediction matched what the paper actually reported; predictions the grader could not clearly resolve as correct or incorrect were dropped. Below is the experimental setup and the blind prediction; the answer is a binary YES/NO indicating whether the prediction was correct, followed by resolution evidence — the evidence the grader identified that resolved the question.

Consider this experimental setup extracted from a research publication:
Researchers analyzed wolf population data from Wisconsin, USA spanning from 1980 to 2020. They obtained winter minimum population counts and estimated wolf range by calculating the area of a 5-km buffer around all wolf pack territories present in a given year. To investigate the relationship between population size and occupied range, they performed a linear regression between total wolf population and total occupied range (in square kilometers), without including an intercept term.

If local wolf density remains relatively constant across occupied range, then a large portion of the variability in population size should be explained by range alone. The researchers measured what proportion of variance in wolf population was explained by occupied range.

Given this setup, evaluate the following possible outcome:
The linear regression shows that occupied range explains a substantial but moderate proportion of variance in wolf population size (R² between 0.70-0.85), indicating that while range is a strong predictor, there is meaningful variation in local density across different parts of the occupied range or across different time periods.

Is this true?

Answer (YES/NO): NO